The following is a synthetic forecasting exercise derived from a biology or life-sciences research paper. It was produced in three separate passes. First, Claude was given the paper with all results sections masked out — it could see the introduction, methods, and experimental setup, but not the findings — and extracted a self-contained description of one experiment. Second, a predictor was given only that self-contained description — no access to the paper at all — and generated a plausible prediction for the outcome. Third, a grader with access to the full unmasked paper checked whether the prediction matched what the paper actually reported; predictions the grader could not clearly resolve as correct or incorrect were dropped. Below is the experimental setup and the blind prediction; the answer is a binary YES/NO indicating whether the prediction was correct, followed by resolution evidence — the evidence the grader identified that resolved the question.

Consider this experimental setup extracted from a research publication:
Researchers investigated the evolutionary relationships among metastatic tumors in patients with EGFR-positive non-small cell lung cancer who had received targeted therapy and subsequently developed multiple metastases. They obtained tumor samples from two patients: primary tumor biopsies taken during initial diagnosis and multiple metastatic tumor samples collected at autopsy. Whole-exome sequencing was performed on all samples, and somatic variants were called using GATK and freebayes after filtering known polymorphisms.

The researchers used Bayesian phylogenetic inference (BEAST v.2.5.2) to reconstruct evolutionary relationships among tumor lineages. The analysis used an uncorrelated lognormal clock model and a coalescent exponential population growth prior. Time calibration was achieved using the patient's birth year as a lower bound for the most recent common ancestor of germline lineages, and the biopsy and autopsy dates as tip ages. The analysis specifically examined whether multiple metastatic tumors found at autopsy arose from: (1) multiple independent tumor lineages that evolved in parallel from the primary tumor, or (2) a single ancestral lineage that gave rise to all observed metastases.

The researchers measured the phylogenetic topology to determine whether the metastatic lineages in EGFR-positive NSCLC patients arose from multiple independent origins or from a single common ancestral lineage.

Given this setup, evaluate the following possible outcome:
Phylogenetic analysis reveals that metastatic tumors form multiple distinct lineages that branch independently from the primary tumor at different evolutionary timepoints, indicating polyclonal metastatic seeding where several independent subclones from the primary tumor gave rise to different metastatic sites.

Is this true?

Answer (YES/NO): NO